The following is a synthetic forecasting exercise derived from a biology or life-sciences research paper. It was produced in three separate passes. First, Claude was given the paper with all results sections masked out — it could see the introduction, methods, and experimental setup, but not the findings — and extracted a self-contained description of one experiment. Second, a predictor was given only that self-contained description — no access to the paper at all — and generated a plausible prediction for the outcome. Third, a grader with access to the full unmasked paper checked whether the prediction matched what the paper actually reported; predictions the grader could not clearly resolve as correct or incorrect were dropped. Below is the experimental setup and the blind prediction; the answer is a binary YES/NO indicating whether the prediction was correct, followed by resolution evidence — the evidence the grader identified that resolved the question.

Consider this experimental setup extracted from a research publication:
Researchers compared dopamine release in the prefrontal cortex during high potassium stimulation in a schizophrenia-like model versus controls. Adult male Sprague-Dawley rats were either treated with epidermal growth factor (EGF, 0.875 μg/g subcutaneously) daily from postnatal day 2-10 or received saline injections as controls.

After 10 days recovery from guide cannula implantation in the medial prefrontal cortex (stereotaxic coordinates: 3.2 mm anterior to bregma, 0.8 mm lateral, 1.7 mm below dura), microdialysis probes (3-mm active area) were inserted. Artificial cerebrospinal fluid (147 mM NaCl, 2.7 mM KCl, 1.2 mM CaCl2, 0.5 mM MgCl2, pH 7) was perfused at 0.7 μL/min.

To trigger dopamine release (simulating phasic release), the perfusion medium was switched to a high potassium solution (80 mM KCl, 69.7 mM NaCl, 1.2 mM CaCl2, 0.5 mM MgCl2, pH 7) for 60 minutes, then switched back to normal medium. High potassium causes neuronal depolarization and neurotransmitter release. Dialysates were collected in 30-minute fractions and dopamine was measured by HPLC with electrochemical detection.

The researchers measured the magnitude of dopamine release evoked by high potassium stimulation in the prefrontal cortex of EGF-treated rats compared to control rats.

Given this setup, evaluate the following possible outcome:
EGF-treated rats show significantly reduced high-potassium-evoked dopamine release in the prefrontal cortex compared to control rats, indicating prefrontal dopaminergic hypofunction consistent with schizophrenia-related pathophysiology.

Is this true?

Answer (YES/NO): NO